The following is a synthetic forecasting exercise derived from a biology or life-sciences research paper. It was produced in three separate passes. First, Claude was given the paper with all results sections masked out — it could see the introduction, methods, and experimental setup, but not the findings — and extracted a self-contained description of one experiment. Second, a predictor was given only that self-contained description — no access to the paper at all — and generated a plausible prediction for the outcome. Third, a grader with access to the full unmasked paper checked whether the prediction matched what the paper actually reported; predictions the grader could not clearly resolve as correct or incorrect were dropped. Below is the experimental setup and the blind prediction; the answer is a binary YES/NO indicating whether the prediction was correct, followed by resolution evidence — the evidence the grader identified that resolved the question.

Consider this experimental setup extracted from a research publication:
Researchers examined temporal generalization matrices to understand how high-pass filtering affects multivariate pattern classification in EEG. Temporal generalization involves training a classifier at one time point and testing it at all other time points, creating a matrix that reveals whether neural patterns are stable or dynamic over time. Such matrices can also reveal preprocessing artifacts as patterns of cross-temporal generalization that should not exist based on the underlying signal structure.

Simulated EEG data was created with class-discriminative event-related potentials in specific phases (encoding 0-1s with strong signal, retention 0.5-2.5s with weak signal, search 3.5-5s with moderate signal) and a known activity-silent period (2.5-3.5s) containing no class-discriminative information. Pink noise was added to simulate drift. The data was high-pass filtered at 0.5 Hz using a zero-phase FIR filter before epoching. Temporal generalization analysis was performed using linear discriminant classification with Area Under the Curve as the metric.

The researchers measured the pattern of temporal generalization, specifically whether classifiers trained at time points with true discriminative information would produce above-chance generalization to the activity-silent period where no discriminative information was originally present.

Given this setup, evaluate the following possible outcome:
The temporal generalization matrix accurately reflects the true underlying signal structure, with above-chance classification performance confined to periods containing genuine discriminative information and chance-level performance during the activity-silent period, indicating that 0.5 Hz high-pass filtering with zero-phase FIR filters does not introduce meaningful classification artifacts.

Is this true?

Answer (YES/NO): NO